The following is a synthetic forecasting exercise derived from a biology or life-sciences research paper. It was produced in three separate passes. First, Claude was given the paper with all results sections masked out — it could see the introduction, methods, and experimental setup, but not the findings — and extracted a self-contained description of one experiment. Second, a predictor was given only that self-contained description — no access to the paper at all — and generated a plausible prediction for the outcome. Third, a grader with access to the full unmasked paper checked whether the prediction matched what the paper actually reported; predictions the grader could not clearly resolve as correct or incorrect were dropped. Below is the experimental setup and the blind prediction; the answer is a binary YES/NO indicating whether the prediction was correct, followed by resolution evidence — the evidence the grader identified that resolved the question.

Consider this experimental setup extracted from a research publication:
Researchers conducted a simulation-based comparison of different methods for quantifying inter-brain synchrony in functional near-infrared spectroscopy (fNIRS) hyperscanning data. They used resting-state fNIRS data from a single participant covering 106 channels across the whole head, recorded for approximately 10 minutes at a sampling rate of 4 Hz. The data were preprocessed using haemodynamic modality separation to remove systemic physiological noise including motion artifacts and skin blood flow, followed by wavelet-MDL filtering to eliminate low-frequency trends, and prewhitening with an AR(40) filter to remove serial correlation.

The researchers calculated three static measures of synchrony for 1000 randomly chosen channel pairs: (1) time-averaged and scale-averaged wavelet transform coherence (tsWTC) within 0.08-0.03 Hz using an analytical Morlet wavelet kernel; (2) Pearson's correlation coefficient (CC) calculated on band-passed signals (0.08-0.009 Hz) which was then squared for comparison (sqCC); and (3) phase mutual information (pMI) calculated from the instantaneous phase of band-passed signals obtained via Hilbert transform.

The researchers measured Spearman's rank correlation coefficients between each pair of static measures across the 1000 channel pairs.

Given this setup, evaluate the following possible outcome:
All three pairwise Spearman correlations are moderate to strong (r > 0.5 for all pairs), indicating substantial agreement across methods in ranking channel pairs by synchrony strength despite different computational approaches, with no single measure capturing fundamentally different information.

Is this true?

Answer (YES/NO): NO